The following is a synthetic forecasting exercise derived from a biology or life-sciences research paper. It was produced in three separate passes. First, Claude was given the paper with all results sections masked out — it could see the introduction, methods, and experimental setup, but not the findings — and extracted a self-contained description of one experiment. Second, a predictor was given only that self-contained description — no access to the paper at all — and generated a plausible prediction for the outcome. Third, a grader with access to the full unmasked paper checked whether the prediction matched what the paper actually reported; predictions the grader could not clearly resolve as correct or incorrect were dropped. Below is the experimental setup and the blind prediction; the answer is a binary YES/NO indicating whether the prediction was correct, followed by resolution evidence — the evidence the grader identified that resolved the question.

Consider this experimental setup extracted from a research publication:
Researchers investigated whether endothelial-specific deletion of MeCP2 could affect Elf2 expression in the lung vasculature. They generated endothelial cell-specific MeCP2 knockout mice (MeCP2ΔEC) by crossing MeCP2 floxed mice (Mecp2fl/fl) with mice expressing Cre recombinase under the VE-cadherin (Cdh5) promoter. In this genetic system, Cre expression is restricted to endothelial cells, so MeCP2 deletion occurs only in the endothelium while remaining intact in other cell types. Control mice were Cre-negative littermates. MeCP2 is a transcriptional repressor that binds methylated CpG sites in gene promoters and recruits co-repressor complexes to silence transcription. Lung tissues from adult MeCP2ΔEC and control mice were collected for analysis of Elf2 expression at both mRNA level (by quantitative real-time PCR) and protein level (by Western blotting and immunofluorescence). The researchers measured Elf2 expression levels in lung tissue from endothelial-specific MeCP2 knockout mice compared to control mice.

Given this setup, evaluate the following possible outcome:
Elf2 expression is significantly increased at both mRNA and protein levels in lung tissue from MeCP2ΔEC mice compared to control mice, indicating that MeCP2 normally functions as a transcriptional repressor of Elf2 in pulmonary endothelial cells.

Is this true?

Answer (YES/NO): YES